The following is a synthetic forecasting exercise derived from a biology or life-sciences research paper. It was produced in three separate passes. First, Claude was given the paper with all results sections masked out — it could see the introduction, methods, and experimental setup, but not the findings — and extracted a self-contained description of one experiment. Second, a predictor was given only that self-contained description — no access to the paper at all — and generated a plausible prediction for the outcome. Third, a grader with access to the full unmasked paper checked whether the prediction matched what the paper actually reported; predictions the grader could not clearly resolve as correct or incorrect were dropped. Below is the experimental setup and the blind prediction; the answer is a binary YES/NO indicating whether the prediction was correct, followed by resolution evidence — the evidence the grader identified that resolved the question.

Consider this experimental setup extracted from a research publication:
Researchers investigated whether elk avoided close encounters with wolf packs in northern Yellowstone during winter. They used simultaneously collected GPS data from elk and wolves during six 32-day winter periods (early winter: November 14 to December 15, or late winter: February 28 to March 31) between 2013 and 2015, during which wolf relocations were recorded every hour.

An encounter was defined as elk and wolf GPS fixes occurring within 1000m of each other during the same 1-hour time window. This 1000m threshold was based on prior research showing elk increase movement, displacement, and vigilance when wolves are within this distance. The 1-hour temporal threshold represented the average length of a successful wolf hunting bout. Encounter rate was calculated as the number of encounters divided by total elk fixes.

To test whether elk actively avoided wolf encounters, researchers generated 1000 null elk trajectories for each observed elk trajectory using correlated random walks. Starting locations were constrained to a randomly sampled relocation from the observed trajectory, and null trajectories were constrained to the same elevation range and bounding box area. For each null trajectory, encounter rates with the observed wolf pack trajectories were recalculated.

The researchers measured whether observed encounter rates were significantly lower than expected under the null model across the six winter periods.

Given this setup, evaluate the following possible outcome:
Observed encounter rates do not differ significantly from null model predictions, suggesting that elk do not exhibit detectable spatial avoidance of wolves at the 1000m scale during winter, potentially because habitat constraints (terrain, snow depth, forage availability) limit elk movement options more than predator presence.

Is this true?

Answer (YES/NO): YES